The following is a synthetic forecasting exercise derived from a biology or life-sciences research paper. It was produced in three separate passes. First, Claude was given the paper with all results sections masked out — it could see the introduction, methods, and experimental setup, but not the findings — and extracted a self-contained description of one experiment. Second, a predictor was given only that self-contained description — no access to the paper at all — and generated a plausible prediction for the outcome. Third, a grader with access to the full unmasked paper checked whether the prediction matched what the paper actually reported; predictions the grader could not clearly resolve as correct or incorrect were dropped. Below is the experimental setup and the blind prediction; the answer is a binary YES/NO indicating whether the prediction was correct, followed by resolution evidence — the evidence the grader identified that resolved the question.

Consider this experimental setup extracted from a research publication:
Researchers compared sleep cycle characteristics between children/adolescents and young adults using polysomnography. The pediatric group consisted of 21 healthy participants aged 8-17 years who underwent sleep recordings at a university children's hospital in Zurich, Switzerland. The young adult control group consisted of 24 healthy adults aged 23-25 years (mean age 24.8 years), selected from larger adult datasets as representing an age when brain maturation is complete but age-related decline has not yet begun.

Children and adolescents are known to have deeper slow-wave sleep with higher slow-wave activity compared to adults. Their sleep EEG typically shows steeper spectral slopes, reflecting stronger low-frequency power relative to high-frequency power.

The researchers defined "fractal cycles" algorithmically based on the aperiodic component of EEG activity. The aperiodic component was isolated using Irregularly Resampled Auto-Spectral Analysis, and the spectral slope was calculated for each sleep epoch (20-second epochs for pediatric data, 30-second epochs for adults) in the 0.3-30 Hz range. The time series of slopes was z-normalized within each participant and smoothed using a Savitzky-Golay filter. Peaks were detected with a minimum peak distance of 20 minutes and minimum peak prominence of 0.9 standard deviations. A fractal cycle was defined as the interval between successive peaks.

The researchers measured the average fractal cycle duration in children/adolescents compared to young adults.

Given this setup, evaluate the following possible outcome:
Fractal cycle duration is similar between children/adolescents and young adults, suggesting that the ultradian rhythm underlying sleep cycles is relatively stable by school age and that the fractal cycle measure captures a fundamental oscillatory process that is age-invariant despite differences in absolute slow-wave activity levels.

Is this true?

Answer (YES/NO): NO